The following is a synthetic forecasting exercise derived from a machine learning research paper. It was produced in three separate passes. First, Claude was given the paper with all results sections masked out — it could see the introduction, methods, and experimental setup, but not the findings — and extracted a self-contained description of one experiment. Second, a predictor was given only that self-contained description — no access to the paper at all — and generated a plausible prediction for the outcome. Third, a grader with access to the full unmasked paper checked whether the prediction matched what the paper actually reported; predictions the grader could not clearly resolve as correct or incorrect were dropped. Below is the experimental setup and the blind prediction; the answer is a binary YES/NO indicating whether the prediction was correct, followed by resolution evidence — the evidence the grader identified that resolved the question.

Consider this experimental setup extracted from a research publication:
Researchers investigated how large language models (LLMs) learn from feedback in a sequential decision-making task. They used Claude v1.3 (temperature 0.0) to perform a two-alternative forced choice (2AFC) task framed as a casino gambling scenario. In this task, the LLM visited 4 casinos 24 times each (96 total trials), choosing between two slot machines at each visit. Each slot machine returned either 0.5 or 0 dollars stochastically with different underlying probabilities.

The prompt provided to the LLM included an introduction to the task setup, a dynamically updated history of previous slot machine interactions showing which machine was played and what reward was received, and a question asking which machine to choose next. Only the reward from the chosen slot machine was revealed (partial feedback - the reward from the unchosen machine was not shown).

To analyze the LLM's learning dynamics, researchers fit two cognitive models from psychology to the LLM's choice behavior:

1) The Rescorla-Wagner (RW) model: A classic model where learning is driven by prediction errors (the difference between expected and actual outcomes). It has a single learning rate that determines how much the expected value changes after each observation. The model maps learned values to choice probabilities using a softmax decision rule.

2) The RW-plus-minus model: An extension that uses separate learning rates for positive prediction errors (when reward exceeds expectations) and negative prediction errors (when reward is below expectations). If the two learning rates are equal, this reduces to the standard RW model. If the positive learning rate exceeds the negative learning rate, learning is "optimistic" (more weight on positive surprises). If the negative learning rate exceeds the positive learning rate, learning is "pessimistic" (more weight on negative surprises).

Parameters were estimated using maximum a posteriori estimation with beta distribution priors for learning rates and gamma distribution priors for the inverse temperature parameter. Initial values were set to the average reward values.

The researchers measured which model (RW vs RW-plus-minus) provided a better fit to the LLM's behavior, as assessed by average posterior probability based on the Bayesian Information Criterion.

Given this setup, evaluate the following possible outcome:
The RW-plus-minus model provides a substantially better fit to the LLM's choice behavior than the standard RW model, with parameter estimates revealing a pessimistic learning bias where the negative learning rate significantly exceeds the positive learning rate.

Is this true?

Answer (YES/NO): NO